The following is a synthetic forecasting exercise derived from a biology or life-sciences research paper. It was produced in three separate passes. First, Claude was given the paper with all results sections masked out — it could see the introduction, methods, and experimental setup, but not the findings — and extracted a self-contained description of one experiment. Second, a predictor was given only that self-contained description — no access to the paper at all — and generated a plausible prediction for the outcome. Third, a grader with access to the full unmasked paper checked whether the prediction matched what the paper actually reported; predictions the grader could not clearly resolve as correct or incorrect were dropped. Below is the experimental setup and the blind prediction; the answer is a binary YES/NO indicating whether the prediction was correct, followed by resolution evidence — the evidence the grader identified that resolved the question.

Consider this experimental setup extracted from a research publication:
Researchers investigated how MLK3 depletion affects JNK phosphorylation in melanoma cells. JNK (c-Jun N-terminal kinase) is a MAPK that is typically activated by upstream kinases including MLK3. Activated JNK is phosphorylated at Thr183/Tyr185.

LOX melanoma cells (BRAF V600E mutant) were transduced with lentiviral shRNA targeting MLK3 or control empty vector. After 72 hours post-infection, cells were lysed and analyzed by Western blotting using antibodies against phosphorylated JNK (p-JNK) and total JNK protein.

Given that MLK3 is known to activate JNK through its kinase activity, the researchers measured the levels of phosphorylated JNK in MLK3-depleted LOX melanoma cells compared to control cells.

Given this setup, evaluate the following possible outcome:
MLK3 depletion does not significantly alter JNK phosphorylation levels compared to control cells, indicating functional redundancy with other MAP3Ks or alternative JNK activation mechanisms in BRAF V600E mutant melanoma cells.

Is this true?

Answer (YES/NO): NO